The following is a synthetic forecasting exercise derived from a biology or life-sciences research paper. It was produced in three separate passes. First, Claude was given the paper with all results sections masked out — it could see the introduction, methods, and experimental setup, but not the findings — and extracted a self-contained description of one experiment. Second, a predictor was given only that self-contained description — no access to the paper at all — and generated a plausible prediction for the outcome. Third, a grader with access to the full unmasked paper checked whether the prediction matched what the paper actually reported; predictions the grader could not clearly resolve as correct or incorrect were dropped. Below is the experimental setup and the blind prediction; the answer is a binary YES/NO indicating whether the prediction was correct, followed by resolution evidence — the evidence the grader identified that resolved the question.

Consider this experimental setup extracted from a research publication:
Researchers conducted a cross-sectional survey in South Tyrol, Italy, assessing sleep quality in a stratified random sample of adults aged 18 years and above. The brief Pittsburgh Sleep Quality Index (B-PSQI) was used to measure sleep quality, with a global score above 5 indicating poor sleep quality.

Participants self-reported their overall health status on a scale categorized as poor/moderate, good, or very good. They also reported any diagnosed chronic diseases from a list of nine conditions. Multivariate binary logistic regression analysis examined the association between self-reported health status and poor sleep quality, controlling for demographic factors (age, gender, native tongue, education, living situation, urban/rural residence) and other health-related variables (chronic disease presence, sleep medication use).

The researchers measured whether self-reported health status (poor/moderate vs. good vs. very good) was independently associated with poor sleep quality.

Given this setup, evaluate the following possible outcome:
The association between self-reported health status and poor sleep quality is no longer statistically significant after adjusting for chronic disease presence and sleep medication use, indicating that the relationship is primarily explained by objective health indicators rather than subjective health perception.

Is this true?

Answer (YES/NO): NO